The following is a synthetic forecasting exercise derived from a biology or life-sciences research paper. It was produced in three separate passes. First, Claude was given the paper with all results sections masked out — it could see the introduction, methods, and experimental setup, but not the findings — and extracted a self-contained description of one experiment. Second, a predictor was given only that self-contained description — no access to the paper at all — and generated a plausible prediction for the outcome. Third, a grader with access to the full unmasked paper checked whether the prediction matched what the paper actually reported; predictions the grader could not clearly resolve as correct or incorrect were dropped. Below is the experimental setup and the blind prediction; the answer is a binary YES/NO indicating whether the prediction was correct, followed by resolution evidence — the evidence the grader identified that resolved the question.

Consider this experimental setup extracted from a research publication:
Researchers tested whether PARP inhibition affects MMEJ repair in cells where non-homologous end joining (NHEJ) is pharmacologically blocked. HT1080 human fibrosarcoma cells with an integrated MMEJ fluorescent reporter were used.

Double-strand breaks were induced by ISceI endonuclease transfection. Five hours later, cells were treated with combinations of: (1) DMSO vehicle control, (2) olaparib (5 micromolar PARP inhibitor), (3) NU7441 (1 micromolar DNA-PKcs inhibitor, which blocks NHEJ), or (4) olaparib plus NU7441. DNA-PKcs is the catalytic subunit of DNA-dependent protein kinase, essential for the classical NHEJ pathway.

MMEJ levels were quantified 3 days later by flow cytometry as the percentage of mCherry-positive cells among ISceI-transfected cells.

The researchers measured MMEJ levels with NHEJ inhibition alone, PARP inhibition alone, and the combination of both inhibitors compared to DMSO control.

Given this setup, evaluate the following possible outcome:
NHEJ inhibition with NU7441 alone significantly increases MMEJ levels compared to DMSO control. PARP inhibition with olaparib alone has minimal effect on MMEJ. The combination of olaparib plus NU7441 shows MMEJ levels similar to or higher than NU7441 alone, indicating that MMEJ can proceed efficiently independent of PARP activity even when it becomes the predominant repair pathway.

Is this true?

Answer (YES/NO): NO